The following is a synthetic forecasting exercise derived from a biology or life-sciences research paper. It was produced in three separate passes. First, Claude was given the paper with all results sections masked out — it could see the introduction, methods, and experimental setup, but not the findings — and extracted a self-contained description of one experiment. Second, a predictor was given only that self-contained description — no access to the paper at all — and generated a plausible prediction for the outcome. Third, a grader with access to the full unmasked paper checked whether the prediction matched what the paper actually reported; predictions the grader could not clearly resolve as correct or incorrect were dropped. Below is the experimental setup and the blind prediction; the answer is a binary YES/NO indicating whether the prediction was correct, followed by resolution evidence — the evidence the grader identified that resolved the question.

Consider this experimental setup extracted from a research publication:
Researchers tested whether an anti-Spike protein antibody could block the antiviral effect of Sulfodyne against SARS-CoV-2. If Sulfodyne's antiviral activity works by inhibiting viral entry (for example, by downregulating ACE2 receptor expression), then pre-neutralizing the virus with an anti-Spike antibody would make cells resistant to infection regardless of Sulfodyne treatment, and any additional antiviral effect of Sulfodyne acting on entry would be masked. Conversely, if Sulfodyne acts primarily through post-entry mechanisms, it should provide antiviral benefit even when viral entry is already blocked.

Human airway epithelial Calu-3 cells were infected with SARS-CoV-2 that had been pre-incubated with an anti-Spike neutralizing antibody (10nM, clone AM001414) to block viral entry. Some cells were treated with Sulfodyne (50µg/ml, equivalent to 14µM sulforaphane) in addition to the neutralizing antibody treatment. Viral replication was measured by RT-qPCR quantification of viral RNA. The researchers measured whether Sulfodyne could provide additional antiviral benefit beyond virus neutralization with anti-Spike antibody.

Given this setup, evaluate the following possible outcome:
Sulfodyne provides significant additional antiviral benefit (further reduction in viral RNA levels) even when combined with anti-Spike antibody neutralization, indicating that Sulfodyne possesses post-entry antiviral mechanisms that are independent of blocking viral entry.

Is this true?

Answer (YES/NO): YES